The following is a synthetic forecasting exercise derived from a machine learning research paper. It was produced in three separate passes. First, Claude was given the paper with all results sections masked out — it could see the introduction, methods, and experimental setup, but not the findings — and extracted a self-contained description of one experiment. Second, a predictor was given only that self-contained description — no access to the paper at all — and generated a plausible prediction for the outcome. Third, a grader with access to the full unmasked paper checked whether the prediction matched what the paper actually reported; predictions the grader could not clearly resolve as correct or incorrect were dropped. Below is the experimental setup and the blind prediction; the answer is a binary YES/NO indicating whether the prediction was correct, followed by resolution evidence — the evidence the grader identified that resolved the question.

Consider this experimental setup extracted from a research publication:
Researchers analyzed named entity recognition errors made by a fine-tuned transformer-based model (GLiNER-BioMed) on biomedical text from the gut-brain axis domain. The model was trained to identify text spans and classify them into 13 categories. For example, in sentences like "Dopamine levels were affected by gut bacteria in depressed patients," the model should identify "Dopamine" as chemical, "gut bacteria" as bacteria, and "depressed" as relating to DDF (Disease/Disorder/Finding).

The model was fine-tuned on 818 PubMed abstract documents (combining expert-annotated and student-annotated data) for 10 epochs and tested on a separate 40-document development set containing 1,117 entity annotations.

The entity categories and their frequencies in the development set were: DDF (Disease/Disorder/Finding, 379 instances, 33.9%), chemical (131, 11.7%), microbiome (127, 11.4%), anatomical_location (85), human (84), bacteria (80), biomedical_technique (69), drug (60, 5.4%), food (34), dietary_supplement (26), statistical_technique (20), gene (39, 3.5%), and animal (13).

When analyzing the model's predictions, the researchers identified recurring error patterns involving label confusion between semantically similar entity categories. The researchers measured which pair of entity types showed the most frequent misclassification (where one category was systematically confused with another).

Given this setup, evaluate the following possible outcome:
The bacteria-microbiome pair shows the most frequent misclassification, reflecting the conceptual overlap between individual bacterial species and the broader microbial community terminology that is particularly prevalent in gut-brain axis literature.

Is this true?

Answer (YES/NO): NO